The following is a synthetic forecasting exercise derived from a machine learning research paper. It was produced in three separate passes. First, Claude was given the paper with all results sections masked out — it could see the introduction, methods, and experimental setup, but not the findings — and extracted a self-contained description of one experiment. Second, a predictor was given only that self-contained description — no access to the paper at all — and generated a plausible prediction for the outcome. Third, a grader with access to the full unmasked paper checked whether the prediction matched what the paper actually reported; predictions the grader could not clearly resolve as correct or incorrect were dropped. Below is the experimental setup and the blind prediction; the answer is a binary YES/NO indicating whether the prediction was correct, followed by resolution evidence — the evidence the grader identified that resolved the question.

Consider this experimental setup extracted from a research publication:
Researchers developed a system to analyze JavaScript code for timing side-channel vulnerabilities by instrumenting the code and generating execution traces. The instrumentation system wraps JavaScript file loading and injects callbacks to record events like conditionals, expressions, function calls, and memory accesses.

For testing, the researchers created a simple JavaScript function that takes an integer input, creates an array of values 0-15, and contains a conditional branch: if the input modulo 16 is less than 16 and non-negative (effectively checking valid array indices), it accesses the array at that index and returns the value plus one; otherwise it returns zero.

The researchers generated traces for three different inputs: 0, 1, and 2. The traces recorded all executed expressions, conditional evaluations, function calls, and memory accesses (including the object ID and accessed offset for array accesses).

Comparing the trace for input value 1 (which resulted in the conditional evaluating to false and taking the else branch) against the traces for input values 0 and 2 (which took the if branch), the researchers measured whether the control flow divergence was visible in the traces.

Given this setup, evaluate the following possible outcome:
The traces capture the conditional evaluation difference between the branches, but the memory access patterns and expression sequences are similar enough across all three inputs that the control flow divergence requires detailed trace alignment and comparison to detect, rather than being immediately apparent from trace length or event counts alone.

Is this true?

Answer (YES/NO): NO